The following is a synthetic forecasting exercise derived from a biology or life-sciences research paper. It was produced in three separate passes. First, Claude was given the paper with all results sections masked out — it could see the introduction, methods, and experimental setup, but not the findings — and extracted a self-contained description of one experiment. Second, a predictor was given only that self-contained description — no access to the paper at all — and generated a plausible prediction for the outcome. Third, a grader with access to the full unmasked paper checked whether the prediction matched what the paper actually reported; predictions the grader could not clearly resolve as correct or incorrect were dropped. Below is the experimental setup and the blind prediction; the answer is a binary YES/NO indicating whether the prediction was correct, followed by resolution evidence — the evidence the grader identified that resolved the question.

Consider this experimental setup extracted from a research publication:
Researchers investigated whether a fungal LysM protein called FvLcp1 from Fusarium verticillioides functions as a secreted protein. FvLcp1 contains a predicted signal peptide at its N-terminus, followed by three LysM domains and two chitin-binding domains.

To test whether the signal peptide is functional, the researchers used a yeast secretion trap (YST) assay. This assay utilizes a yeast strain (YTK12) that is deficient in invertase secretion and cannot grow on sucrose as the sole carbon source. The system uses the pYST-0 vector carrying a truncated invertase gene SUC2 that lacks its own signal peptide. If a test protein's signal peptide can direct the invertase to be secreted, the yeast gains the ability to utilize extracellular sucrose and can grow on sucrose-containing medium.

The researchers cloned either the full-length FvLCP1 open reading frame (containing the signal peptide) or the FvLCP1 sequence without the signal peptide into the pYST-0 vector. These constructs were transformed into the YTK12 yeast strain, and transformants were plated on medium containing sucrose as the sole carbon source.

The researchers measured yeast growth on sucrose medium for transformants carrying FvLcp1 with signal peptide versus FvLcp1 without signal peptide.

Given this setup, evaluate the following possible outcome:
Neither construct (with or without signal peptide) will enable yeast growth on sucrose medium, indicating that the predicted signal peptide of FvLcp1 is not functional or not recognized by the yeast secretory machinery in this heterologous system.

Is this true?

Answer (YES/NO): NO